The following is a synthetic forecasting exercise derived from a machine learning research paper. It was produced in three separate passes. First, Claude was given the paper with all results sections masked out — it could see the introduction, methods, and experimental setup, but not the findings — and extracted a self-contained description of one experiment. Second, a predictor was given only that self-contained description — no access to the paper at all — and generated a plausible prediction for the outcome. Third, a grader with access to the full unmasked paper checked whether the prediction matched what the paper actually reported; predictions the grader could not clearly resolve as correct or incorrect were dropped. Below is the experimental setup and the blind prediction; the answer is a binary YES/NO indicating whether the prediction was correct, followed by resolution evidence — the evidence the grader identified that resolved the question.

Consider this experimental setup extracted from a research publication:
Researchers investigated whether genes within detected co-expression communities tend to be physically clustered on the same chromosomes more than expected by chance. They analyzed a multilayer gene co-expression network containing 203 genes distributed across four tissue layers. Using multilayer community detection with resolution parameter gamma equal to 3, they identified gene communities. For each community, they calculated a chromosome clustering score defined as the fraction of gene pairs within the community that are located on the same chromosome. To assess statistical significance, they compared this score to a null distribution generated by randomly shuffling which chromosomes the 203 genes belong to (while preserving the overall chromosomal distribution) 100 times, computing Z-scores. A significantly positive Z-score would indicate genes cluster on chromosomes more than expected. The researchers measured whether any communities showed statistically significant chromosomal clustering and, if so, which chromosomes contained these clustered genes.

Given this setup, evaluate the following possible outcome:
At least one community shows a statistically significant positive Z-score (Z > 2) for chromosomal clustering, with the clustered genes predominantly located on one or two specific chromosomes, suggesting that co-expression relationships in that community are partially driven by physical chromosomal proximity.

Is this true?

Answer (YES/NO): YES